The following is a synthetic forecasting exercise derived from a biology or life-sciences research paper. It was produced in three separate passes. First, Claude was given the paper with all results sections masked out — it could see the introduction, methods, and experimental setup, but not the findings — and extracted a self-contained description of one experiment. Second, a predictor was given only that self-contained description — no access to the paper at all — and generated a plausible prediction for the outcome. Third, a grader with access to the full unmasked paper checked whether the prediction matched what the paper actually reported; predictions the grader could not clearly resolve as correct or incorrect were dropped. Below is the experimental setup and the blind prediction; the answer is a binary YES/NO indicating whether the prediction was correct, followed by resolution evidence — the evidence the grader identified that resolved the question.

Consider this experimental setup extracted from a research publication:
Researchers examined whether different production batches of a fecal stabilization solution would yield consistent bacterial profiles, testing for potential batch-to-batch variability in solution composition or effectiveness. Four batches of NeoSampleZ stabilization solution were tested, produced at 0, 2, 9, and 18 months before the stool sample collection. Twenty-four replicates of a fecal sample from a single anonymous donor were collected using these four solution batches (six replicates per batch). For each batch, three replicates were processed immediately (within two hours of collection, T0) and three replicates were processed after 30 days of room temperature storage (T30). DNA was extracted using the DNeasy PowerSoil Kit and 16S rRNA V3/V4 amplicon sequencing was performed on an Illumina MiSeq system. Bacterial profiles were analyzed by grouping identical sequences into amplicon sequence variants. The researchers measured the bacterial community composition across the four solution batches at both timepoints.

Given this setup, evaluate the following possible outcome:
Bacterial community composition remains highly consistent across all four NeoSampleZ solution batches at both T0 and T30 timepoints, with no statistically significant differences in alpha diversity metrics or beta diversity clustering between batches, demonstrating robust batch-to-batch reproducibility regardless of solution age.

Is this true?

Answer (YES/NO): NO